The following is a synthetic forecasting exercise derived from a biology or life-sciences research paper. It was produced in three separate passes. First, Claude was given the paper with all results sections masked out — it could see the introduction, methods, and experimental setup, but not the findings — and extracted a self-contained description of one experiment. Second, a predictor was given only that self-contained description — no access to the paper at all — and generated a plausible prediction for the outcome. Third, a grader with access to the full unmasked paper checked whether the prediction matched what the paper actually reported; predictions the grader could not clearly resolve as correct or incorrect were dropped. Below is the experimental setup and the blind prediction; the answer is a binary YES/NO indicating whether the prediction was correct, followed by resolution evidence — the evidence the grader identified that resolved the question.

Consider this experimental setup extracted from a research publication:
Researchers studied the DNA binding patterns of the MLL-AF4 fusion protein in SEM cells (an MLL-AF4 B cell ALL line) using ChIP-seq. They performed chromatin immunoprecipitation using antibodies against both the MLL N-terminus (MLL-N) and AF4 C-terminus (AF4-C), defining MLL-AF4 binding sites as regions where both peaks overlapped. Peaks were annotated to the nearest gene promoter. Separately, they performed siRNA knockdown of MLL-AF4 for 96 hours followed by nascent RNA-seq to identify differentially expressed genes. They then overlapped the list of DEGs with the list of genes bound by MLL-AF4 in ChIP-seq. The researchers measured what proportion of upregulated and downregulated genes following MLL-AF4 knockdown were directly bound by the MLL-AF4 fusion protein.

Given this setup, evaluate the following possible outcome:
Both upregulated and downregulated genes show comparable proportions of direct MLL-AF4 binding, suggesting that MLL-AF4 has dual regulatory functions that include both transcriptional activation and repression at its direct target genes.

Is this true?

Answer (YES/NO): NO